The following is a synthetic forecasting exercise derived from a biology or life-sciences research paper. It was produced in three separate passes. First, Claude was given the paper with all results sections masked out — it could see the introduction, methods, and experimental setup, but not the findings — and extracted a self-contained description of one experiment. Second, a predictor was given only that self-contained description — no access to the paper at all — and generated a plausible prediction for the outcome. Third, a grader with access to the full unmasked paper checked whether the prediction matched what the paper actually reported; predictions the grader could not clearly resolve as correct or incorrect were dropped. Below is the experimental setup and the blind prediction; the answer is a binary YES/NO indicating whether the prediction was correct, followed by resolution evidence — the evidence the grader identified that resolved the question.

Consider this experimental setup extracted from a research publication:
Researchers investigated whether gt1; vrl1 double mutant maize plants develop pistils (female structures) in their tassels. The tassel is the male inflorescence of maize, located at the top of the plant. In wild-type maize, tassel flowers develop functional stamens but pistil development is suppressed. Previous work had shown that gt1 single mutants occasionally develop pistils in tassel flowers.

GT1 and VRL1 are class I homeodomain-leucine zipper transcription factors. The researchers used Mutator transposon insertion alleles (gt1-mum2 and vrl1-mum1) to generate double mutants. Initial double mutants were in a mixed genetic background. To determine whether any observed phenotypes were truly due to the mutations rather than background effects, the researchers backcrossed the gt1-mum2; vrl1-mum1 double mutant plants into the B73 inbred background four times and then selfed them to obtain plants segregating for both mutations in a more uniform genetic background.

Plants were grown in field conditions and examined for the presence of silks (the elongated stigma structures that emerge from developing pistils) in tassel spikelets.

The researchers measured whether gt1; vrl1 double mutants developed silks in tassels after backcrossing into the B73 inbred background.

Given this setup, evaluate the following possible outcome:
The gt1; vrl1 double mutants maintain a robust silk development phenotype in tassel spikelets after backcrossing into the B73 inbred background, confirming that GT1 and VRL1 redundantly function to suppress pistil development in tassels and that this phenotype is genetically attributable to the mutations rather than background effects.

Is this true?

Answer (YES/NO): NO